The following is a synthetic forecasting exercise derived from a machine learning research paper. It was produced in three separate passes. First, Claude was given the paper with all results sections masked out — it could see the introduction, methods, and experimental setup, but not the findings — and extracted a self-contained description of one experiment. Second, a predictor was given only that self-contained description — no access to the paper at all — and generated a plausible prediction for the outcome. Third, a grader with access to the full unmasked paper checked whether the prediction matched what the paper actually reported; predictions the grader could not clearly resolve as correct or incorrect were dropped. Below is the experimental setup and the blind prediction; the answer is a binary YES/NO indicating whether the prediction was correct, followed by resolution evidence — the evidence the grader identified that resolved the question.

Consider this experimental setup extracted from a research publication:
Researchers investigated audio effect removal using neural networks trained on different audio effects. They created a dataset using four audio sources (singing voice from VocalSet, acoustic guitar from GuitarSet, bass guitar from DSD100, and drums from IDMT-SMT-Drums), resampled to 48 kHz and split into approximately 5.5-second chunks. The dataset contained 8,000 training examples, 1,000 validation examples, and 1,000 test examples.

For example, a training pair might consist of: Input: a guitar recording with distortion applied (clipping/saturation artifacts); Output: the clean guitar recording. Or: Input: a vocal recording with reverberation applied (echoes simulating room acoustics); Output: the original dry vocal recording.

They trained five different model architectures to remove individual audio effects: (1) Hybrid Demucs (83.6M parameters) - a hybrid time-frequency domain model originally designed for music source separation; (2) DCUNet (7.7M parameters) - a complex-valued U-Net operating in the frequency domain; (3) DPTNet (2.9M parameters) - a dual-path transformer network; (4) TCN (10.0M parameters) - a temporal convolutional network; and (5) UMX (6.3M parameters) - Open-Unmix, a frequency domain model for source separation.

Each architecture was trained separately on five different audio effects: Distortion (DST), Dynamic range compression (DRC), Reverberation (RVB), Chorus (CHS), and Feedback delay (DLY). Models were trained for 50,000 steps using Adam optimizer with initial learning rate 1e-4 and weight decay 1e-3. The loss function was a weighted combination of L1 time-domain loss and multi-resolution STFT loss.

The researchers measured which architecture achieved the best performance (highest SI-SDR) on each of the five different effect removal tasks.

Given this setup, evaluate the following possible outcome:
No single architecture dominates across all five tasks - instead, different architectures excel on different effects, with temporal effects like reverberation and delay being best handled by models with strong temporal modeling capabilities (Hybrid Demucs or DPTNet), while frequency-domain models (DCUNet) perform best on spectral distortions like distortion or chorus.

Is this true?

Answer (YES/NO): NO